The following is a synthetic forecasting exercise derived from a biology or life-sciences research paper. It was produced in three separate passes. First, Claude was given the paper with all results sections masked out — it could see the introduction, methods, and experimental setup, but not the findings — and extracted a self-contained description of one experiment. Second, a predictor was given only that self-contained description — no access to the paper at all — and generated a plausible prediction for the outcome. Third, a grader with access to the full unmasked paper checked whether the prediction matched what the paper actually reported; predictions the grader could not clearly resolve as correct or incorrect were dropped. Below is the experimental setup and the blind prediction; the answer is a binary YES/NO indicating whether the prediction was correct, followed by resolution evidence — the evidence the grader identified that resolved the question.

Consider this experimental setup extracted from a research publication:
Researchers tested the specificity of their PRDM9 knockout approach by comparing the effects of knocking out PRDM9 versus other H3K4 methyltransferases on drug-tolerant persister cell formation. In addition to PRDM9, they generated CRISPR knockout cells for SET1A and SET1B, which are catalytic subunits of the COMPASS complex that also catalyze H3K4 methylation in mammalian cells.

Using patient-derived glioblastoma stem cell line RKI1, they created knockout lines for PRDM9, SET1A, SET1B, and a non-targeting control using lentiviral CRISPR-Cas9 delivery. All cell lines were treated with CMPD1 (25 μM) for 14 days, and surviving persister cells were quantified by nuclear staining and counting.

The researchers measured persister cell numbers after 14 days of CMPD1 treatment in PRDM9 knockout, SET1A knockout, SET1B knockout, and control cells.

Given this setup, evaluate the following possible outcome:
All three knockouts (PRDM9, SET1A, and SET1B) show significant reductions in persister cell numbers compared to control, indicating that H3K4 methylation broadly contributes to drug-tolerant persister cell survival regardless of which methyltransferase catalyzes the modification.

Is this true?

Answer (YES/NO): NO